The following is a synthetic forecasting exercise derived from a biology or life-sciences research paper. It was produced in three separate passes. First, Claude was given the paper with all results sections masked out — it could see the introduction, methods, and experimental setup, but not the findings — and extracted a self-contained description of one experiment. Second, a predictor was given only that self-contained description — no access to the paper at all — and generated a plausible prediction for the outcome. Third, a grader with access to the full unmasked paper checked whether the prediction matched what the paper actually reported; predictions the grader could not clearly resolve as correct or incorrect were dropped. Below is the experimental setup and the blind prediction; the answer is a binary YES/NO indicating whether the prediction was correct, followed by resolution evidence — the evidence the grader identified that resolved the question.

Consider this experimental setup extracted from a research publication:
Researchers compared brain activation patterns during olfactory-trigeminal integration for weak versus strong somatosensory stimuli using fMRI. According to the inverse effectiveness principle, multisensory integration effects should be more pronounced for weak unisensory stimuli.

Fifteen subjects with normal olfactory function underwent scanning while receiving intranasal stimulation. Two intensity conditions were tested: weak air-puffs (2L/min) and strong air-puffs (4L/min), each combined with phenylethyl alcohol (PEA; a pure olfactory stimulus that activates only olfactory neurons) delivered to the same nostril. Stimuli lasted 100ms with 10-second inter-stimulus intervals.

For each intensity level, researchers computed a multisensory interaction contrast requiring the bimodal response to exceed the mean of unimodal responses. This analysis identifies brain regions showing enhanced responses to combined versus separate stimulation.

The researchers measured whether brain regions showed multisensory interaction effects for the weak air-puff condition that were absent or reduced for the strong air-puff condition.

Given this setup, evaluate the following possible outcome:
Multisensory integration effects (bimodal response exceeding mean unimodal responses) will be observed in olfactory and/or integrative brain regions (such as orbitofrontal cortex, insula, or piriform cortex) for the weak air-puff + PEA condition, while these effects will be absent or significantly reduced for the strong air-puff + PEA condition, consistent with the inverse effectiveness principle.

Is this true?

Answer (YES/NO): YES